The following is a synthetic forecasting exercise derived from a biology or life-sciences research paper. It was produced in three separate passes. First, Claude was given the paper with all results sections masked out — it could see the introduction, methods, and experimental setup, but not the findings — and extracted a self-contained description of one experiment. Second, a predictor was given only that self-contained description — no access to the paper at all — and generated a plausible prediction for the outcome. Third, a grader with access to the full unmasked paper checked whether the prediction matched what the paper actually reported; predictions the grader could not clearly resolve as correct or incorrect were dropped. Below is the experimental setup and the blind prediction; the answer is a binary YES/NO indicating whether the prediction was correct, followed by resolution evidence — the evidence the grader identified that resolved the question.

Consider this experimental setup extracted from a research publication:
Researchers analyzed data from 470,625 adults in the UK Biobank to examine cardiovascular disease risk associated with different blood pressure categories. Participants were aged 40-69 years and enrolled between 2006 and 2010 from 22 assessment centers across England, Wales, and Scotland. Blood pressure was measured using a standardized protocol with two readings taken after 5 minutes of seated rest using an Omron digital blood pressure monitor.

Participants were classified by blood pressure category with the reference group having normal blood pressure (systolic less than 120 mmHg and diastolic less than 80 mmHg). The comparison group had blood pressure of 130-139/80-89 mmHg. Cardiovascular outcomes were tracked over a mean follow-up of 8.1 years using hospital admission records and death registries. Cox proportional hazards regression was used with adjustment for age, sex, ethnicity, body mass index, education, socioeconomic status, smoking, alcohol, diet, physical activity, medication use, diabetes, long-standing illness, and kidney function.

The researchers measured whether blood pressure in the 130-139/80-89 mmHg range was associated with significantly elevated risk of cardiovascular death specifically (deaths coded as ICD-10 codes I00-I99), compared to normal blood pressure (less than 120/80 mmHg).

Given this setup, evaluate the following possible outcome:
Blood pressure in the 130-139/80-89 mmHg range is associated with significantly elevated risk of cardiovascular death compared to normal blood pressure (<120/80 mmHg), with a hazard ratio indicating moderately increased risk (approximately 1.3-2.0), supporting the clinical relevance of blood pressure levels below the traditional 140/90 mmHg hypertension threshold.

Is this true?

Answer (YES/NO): NO